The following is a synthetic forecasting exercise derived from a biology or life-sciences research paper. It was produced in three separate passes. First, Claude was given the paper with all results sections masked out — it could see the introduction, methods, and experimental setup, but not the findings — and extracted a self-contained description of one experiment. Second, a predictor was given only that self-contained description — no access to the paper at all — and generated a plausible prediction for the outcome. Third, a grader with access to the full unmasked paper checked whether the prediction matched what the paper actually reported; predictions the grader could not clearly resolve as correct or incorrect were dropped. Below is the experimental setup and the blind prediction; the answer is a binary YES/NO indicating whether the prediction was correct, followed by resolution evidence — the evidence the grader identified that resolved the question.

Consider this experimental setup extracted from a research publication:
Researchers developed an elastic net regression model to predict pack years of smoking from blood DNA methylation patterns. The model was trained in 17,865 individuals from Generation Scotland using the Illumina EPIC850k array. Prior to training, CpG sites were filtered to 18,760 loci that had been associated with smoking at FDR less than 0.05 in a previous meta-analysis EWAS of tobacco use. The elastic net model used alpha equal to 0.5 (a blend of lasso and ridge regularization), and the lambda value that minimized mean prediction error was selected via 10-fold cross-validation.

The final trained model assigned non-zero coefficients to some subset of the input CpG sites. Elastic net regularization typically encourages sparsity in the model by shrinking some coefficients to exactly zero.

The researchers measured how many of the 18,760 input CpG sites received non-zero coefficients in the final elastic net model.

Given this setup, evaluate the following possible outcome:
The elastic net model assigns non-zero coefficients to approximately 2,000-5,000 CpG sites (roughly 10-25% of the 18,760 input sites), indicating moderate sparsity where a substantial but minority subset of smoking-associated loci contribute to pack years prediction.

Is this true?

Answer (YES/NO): NO